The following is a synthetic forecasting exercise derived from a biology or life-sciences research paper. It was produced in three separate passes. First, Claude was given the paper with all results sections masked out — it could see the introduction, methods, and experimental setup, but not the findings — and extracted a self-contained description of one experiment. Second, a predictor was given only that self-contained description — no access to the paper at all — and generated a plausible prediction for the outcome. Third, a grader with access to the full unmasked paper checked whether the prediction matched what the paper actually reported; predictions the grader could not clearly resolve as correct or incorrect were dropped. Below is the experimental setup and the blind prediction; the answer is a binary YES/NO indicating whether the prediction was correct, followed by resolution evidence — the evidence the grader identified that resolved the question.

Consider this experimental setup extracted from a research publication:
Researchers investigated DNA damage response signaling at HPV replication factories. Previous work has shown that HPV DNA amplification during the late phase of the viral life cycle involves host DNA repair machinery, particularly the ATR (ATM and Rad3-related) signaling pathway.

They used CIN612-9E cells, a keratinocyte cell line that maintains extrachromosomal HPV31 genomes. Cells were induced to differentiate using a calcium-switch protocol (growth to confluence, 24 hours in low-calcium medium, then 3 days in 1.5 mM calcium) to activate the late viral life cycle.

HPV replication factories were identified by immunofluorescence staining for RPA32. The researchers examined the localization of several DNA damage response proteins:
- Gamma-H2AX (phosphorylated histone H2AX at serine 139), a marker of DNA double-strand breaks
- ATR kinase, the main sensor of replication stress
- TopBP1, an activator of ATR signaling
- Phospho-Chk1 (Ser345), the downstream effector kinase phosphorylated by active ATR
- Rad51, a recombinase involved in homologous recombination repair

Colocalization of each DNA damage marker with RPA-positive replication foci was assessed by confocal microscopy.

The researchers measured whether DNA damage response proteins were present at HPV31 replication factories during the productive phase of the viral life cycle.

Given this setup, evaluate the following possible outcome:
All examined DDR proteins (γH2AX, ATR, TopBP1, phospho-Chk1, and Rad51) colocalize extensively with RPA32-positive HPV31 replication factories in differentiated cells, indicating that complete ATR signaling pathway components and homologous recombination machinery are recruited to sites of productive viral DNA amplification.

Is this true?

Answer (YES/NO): NO